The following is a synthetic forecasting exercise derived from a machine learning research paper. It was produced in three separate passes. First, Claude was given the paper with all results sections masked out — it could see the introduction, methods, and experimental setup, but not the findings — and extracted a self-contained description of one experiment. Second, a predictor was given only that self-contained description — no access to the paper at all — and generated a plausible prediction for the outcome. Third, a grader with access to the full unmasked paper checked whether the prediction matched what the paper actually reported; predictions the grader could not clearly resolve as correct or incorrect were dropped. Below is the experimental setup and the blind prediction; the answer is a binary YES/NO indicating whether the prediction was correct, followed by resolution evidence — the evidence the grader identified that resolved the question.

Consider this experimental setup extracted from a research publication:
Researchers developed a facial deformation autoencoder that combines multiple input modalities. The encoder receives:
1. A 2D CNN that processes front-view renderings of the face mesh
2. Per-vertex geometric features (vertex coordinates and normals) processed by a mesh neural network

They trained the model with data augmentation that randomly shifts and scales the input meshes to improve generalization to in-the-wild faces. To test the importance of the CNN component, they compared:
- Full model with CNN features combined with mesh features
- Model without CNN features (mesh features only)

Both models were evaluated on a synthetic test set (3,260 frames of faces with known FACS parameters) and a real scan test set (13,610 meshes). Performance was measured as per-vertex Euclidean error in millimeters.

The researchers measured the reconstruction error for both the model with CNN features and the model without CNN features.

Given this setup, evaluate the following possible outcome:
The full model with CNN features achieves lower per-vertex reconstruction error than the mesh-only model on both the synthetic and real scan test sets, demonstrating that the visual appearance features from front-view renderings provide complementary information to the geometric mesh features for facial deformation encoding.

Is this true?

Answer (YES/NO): YES